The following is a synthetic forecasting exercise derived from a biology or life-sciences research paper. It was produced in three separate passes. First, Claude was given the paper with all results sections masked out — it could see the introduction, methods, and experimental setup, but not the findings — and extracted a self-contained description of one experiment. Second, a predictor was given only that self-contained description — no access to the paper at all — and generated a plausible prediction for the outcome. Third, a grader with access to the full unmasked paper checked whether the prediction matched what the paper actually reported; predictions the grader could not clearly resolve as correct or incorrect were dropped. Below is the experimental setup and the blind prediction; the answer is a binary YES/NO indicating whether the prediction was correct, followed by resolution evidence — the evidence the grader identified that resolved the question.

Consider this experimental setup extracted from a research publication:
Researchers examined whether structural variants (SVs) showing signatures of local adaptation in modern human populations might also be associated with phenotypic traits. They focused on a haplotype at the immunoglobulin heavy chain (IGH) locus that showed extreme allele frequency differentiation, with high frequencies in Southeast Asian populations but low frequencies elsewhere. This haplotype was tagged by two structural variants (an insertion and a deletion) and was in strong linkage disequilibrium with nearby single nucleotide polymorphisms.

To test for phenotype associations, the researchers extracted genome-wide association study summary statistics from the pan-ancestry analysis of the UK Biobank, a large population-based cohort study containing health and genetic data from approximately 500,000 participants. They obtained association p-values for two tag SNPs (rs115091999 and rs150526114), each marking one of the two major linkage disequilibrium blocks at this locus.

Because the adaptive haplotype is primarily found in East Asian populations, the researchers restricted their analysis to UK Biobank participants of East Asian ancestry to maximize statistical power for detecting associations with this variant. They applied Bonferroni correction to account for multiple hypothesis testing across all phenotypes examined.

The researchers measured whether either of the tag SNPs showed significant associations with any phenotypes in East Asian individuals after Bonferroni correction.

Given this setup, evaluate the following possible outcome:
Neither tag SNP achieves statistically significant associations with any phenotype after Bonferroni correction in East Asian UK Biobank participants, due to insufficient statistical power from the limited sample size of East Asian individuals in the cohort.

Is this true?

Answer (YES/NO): NO